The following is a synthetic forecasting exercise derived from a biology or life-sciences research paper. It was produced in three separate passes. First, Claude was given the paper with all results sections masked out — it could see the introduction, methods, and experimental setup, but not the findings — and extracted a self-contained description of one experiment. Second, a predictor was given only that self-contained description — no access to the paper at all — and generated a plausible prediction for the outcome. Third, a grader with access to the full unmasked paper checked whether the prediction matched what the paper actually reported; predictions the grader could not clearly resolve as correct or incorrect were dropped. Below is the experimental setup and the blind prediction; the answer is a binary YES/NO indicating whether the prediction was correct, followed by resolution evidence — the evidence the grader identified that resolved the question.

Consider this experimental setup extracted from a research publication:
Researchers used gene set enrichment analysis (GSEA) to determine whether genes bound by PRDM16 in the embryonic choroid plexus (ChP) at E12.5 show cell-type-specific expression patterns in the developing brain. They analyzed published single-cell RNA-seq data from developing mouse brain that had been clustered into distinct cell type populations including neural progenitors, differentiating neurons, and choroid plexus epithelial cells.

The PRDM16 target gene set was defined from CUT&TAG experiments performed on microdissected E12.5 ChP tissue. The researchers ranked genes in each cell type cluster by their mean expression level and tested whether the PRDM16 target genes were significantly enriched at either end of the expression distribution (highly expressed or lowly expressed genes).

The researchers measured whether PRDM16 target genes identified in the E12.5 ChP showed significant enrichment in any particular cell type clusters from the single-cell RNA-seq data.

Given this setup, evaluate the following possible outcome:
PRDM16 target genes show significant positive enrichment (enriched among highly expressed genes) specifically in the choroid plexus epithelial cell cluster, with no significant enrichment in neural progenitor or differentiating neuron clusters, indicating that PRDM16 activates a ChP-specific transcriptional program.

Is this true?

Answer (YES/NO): NO